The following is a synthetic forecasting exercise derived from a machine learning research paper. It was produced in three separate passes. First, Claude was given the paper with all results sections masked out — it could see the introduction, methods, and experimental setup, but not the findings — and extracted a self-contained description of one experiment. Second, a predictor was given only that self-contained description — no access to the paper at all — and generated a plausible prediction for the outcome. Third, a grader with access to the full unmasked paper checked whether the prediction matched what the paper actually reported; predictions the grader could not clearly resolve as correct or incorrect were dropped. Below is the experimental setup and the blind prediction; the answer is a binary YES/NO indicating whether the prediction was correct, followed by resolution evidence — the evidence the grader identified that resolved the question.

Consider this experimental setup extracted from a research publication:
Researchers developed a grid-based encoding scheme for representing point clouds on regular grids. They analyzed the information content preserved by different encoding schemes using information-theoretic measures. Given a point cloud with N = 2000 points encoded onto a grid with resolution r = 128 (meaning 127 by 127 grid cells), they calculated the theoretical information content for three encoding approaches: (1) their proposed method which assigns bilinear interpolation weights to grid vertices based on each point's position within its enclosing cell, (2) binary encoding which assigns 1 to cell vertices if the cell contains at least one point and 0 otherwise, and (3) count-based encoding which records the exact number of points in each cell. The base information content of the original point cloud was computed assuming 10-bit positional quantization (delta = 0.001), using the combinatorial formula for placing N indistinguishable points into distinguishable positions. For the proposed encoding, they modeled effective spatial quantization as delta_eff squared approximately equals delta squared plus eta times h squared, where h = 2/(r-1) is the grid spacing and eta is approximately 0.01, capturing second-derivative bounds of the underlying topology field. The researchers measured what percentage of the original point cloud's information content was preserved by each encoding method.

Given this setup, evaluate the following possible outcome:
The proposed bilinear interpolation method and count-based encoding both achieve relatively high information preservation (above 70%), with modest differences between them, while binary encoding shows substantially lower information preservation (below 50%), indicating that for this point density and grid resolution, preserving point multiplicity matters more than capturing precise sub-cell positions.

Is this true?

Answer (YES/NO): NO